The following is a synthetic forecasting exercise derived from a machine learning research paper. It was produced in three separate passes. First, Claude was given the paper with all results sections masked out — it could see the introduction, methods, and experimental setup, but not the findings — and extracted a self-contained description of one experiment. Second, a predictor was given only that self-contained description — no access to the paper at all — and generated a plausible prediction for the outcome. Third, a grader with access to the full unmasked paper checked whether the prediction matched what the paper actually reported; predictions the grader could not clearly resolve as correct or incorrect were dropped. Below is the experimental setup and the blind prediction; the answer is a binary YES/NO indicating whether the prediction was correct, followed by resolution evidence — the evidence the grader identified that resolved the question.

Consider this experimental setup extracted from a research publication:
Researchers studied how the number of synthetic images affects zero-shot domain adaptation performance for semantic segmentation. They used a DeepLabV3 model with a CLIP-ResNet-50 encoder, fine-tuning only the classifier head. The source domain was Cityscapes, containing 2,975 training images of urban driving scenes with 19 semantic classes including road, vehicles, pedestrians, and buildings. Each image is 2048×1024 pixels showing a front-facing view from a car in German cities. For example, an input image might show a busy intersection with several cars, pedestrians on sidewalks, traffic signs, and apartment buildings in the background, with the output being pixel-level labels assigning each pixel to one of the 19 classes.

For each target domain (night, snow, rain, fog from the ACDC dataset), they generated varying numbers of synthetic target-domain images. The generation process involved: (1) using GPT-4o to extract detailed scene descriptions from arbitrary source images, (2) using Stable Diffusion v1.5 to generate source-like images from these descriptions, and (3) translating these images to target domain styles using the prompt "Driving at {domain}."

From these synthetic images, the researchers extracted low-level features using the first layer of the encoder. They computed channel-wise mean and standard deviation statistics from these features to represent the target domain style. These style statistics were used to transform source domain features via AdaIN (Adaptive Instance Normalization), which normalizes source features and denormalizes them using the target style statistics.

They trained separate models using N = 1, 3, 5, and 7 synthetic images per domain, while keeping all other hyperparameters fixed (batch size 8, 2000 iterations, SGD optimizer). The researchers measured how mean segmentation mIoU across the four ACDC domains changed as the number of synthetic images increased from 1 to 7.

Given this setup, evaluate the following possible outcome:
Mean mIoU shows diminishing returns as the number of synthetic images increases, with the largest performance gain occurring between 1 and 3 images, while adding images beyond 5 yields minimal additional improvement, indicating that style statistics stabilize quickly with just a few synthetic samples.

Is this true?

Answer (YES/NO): NO